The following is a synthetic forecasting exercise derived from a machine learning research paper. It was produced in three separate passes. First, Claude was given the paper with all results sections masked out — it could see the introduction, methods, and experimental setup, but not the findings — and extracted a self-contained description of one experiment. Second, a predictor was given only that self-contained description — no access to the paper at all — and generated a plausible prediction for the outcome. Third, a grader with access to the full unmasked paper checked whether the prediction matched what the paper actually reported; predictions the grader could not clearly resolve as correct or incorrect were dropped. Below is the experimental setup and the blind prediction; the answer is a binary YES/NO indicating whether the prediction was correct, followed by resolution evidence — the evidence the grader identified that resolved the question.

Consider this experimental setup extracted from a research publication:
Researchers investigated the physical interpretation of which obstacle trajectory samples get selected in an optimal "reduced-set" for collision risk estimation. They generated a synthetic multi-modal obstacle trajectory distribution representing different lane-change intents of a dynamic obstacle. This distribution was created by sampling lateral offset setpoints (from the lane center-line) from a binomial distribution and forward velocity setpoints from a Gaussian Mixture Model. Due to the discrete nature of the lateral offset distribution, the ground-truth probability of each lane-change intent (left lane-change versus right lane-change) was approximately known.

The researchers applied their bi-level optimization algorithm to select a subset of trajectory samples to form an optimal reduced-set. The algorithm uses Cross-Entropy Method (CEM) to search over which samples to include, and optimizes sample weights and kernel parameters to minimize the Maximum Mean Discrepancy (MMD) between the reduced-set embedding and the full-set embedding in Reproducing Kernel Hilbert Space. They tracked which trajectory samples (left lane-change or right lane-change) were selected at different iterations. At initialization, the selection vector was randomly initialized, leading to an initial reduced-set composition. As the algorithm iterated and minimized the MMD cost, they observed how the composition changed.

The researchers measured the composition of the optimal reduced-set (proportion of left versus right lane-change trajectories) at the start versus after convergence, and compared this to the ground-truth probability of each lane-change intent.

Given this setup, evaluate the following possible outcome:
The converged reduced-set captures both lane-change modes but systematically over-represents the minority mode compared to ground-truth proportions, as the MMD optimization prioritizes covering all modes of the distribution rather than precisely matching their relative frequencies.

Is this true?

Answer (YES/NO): NO